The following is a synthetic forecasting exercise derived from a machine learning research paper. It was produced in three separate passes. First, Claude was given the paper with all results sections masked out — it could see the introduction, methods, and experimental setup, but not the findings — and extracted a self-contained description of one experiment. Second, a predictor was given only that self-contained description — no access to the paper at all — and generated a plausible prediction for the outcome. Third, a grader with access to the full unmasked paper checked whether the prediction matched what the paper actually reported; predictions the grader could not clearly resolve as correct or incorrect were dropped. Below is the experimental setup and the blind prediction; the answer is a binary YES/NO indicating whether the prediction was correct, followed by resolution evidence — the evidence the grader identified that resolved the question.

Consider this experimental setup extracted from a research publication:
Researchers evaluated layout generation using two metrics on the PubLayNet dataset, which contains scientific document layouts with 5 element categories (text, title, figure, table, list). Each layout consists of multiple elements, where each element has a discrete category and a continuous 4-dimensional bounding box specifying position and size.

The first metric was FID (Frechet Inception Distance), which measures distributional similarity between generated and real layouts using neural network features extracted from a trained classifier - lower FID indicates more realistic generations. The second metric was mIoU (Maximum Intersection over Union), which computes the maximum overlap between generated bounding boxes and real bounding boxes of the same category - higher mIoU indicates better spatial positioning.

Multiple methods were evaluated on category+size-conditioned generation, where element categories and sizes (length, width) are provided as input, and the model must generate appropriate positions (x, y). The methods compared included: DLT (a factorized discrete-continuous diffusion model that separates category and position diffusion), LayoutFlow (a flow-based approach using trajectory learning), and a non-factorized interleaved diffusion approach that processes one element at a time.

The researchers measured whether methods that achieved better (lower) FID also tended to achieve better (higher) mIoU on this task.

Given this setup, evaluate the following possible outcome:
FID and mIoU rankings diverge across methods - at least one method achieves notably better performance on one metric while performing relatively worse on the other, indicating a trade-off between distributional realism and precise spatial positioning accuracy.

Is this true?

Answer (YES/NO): YES